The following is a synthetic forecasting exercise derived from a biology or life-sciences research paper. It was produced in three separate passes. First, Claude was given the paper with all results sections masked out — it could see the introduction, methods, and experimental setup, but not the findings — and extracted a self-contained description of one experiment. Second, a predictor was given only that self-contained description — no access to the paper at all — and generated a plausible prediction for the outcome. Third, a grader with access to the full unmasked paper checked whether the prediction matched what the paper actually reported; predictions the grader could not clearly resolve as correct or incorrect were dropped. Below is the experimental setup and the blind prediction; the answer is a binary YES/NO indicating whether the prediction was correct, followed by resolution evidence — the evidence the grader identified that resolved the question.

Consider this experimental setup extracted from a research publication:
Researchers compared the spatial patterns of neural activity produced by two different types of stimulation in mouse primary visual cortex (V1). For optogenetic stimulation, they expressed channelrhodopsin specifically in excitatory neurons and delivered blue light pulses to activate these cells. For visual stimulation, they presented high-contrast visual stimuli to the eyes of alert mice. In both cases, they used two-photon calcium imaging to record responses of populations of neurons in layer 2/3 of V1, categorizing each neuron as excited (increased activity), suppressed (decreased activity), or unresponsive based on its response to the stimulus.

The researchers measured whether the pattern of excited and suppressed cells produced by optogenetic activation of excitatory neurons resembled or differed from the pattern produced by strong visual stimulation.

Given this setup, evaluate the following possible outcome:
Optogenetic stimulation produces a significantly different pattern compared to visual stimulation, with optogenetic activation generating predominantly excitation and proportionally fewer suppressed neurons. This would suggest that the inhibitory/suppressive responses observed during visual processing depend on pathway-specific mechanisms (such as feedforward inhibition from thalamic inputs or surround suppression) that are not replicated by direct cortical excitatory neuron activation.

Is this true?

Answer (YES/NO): NO